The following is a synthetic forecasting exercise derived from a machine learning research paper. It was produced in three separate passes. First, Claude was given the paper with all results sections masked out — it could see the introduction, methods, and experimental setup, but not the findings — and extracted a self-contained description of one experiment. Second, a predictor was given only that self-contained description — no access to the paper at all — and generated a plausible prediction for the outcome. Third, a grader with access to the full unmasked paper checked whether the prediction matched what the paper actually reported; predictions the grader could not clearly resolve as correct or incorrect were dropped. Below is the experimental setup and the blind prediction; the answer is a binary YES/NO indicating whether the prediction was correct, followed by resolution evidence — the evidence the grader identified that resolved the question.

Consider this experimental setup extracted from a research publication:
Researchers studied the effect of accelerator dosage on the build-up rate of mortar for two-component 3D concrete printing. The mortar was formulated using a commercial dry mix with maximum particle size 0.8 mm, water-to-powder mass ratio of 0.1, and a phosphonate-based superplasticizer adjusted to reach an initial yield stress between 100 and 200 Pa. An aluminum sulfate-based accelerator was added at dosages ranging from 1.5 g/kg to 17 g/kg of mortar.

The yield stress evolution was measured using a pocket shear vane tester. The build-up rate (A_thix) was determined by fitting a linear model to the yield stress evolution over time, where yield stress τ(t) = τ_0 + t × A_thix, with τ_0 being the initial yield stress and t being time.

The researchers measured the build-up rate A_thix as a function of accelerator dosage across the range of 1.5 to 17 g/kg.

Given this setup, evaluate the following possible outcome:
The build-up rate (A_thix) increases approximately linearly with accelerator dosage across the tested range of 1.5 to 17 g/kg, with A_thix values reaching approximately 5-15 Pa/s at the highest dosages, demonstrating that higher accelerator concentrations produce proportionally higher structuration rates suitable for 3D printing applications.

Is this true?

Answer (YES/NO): NO